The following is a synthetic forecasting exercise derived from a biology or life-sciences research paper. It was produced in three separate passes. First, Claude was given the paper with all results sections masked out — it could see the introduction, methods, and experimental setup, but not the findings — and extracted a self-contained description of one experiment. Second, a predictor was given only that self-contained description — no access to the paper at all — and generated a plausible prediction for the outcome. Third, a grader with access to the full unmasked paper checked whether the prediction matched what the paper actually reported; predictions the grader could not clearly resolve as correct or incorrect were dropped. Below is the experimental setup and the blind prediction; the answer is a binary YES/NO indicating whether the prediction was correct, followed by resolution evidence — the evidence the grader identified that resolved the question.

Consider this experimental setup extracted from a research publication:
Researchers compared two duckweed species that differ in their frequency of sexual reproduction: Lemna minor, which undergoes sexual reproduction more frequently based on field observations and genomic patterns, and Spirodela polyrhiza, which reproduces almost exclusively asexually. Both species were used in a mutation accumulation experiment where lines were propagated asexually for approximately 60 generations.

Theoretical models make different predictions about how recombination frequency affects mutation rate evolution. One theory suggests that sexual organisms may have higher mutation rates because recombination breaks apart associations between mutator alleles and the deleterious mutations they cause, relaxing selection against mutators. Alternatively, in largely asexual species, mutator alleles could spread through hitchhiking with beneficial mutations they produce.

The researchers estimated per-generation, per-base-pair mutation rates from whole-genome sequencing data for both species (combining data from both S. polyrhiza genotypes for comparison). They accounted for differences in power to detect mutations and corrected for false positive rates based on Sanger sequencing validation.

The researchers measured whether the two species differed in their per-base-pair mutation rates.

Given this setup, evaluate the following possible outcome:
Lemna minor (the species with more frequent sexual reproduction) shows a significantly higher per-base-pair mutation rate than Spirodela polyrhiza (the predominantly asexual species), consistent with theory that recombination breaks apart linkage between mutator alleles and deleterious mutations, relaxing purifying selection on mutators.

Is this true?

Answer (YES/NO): NO